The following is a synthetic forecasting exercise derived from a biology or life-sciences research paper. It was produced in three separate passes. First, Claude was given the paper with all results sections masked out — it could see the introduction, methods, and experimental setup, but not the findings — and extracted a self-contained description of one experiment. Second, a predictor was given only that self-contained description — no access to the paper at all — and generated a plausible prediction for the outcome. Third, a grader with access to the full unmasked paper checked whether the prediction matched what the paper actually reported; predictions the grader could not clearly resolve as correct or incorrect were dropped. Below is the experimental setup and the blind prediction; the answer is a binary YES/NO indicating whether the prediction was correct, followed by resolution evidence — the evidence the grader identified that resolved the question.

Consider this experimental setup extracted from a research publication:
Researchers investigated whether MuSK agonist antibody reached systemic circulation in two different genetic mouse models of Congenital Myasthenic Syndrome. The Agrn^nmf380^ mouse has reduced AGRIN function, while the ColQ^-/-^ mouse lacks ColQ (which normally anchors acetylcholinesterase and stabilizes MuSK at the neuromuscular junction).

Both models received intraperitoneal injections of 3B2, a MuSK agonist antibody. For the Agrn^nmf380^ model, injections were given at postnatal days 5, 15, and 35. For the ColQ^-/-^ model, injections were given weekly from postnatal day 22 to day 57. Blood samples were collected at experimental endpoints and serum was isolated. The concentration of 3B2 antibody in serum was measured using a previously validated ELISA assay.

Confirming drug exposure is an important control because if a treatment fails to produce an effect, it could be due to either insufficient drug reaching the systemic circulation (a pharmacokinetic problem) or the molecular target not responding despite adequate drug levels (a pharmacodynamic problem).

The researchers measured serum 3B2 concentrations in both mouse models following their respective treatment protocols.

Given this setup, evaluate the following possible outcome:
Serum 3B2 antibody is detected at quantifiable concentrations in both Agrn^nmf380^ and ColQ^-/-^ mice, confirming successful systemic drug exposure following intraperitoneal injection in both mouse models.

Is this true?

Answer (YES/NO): YES